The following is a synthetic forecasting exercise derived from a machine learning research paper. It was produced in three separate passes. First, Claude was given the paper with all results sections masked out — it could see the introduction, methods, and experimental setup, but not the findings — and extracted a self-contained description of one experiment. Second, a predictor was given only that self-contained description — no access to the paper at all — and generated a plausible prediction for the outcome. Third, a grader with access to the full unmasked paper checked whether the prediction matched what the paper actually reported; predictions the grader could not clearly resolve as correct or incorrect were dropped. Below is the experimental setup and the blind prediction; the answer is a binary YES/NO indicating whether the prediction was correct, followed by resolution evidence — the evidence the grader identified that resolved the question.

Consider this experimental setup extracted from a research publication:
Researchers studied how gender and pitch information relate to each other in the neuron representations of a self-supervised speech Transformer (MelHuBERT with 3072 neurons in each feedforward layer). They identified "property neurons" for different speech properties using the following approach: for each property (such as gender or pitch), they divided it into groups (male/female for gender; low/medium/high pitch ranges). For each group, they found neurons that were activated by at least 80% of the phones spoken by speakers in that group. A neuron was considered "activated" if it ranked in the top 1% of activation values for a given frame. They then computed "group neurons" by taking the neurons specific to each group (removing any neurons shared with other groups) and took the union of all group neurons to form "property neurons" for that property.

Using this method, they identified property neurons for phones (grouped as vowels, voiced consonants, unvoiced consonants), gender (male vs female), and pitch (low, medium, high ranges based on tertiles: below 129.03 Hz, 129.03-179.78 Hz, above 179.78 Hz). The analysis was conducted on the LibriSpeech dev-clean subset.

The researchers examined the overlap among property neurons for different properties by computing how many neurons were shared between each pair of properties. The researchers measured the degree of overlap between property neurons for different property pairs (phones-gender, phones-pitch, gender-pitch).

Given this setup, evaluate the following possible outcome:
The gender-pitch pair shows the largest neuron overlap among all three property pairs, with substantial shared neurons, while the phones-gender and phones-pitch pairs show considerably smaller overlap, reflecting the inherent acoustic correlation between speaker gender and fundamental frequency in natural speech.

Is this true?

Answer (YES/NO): YES